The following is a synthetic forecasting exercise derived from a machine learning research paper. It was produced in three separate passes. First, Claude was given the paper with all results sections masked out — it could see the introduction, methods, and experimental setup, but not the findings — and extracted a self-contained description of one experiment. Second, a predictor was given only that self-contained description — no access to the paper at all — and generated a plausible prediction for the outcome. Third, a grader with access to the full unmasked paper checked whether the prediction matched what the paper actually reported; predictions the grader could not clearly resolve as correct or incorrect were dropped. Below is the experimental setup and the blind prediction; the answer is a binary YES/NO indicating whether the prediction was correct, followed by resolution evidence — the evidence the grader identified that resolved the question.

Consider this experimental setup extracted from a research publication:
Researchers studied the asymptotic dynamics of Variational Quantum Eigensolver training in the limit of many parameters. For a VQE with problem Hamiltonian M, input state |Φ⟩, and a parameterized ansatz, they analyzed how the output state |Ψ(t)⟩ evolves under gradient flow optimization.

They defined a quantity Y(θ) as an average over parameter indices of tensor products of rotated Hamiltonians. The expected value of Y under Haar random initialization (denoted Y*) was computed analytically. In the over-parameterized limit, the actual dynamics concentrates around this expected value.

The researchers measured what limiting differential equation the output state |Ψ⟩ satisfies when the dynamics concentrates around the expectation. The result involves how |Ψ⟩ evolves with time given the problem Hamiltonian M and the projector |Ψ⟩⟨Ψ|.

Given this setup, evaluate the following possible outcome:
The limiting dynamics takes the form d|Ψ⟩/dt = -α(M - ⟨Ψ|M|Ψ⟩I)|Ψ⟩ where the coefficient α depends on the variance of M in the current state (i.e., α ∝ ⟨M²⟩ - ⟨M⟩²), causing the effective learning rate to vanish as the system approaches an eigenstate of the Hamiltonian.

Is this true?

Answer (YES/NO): NO